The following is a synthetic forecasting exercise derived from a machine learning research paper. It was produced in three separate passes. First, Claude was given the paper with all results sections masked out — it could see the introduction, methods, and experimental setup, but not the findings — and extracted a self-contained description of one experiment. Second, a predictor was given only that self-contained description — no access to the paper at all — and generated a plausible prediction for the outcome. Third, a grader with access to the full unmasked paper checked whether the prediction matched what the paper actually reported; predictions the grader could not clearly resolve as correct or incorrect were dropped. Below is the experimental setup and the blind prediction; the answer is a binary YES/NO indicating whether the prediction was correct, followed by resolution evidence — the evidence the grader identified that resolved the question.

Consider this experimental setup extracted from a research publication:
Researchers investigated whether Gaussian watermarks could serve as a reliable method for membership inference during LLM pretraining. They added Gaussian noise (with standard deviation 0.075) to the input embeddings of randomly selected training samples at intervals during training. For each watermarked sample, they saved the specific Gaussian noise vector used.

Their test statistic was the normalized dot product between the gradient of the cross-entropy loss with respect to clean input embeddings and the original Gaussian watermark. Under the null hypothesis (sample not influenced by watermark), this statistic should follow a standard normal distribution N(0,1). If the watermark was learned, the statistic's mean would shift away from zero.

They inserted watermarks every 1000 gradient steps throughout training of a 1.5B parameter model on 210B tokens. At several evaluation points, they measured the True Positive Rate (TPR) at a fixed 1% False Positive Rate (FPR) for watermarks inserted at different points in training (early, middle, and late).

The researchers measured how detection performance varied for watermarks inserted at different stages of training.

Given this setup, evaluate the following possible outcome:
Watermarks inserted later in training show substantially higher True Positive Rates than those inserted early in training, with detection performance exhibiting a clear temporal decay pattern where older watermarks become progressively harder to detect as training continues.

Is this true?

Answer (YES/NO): YES